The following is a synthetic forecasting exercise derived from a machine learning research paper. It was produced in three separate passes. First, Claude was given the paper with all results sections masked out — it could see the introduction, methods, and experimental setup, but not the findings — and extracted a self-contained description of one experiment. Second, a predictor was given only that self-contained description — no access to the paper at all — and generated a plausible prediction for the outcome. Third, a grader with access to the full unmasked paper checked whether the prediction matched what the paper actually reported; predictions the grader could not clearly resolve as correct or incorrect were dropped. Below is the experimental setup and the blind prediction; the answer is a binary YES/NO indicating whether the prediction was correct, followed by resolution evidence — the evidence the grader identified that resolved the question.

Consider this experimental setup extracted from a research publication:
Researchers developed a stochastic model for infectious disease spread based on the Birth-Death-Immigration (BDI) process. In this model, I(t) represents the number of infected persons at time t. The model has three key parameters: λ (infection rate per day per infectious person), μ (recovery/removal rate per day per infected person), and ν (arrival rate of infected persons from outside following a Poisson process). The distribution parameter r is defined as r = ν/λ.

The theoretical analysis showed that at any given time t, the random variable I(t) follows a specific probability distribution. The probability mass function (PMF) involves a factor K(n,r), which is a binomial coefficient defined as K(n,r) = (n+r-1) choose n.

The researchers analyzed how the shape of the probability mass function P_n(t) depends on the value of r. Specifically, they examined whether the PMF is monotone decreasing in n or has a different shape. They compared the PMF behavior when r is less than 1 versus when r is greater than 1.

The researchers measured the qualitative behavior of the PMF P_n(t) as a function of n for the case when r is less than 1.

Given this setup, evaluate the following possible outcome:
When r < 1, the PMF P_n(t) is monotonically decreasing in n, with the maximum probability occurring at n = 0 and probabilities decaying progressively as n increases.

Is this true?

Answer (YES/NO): YES